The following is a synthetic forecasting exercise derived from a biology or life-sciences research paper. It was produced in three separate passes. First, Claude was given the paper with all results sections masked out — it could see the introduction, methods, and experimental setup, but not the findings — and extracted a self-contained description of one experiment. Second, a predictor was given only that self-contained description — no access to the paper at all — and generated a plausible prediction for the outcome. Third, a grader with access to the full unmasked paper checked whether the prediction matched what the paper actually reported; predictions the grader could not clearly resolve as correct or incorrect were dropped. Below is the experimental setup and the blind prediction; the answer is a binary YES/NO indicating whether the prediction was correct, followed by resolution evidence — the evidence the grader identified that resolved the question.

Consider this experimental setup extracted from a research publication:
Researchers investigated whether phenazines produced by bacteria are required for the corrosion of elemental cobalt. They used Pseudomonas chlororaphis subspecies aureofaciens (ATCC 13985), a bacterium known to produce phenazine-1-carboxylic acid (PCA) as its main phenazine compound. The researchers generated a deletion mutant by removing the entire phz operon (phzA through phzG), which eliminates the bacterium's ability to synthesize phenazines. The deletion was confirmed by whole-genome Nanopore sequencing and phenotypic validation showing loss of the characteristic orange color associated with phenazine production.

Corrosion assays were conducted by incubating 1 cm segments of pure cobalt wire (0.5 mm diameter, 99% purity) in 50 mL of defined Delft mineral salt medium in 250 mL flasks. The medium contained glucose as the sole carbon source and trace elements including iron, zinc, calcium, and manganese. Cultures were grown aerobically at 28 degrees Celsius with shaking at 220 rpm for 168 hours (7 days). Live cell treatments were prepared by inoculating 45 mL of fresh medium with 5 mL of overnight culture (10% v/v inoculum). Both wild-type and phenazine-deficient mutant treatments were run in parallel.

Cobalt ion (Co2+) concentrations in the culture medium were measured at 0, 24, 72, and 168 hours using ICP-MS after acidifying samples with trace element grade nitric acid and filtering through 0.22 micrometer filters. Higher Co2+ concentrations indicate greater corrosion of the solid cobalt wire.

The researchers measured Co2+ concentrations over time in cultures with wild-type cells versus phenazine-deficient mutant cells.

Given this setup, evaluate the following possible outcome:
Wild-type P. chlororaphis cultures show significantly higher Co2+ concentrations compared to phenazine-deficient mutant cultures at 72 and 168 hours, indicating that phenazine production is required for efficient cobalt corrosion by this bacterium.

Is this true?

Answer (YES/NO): NO